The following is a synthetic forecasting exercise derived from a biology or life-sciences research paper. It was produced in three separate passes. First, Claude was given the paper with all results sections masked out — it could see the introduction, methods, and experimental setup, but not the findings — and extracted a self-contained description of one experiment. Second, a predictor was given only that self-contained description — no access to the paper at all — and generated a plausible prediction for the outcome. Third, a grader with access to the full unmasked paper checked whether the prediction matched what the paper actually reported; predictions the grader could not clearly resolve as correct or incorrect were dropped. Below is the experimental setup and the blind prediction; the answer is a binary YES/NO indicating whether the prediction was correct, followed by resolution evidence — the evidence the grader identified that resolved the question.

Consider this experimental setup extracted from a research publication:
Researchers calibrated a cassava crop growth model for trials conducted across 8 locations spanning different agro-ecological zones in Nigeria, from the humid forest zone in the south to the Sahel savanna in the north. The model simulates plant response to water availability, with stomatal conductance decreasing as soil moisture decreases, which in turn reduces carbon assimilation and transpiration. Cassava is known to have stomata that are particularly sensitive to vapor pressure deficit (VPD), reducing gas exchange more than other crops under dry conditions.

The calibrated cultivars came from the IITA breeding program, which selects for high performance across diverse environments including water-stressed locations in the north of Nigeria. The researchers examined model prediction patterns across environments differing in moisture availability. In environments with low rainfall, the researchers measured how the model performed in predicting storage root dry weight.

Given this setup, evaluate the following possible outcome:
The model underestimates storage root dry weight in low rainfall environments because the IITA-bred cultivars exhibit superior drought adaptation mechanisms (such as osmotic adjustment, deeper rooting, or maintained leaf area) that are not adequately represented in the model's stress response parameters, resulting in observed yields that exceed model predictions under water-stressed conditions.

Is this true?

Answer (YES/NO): YES